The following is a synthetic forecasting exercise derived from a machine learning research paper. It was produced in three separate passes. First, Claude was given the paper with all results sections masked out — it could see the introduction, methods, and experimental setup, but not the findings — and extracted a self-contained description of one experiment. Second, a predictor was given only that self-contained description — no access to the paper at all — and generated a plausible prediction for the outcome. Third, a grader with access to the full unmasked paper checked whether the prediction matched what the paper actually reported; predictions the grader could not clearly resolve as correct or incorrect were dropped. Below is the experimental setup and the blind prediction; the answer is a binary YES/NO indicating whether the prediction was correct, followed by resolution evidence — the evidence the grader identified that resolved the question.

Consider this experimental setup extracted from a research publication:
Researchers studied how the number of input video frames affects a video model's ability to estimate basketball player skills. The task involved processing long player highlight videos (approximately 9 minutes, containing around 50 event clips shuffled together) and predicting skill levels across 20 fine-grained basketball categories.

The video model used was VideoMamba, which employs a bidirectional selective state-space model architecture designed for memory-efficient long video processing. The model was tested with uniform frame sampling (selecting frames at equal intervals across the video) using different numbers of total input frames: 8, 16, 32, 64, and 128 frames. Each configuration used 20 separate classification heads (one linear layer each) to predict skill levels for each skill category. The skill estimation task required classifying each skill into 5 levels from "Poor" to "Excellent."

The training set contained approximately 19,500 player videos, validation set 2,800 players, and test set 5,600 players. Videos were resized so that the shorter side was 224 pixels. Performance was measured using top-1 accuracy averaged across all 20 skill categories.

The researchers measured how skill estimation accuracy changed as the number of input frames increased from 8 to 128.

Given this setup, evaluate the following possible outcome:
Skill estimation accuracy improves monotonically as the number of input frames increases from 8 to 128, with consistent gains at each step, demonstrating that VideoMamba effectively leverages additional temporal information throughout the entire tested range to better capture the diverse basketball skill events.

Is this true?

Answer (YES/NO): NO